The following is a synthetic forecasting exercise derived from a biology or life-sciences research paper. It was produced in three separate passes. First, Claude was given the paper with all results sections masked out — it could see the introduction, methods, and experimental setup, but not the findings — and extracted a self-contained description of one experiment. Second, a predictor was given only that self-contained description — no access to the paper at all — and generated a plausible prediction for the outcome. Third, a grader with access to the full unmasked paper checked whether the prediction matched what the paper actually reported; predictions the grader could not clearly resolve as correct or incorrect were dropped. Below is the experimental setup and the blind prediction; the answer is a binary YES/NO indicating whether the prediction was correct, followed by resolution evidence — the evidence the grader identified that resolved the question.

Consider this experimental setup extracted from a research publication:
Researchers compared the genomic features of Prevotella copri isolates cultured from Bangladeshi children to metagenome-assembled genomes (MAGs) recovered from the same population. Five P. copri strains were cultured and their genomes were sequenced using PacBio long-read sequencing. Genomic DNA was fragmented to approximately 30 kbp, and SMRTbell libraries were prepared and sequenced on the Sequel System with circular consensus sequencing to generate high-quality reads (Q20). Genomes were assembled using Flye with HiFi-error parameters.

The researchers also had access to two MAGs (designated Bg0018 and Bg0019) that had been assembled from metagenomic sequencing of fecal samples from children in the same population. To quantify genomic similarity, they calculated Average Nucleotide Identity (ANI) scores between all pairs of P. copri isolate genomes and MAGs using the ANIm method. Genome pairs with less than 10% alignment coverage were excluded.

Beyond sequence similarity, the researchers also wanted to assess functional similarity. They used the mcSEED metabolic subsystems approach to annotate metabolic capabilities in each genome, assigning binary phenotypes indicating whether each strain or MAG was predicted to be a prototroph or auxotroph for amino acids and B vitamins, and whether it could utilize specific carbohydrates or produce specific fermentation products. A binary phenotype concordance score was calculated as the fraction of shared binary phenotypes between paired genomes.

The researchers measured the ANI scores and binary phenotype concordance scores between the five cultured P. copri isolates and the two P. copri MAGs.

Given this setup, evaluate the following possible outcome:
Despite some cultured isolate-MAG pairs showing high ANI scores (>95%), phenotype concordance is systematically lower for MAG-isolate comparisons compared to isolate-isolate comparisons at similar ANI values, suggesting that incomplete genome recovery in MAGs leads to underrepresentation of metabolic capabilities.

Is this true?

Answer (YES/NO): NO